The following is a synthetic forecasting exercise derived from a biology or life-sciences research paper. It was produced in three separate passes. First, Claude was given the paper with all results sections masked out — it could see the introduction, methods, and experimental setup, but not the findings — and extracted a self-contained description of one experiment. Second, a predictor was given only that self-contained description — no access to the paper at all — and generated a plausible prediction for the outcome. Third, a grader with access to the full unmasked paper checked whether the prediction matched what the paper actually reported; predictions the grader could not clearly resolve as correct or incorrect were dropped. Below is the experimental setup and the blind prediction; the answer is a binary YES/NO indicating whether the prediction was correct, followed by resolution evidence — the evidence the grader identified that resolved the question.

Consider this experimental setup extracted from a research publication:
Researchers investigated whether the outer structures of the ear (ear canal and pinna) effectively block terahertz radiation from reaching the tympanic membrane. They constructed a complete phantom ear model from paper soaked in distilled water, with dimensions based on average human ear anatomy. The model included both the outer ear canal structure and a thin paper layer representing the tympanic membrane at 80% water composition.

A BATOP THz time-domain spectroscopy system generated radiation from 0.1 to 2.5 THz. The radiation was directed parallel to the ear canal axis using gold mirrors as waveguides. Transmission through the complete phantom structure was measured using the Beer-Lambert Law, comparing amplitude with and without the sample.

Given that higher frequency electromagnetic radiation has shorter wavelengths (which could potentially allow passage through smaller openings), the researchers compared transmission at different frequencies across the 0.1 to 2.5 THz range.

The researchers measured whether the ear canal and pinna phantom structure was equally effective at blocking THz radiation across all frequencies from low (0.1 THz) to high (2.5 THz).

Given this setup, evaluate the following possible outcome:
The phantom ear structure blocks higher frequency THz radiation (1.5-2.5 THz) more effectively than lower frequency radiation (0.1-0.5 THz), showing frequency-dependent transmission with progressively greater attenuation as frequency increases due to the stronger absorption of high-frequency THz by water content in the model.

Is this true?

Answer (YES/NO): NO